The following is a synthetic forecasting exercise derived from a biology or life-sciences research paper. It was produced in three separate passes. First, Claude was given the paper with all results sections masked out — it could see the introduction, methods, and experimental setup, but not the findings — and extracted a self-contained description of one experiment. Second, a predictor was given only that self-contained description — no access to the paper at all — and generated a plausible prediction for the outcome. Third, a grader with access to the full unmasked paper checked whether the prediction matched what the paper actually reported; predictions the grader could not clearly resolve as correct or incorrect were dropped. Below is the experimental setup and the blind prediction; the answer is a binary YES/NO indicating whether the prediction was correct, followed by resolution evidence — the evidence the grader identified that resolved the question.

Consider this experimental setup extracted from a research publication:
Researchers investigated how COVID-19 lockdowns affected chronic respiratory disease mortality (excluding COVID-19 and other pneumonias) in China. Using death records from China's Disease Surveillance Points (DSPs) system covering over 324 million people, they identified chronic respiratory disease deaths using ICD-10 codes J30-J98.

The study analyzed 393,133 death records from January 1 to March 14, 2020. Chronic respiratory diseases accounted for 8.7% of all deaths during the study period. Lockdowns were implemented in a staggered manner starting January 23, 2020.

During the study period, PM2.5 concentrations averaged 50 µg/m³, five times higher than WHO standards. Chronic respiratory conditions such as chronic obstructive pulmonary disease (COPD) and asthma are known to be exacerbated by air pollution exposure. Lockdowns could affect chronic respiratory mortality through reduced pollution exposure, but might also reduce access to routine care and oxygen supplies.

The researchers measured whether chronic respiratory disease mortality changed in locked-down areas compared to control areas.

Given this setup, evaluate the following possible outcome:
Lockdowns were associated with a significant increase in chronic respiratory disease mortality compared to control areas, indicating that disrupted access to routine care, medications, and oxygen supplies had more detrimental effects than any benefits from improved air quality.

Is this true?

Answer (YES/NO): NO